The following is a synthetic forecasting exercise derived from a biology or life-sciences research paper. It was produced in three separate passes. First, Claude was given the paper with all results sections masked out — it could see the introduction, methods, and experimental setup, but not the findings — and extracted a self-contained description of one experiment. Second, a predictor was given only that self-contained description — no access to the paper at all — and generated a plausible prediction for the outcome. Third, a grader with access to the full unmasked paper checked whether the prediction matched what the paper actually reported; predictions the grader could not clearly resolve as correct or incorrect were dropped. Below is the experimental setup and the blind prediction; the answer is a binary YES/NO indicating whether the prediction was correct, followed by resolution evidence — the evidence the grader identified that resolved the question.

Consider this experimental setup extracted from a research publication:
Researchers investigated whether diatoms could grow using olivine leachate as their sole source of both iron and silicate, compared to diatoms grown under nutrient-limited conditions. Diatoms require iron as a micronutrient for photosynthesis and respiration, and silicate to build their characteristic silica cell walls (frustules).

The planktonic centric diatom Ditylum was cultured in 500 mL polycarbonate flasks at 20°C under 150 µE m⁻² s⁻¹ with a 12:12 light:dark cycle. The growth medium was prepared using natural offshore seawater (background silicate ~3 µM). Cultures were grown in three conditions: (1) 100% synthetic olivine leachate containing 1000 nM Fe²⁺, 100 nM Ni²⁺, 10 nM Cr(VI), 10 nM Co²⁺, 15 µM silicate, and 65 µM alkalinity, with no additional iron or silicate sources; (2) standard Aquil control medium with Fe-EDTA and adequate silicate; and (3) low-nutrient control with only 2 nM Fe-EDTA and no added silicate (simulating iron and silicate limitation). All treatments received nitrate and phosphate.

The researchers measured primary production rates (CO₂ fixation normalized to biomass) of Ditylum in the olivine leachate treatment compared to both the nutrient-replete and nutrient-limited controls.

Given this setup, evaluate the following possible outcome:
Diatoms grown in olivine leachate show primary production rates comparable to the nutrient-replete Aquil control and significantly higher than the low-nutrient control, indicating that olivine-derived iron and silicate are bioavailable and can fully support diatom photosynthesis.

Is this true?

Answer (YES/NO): NO